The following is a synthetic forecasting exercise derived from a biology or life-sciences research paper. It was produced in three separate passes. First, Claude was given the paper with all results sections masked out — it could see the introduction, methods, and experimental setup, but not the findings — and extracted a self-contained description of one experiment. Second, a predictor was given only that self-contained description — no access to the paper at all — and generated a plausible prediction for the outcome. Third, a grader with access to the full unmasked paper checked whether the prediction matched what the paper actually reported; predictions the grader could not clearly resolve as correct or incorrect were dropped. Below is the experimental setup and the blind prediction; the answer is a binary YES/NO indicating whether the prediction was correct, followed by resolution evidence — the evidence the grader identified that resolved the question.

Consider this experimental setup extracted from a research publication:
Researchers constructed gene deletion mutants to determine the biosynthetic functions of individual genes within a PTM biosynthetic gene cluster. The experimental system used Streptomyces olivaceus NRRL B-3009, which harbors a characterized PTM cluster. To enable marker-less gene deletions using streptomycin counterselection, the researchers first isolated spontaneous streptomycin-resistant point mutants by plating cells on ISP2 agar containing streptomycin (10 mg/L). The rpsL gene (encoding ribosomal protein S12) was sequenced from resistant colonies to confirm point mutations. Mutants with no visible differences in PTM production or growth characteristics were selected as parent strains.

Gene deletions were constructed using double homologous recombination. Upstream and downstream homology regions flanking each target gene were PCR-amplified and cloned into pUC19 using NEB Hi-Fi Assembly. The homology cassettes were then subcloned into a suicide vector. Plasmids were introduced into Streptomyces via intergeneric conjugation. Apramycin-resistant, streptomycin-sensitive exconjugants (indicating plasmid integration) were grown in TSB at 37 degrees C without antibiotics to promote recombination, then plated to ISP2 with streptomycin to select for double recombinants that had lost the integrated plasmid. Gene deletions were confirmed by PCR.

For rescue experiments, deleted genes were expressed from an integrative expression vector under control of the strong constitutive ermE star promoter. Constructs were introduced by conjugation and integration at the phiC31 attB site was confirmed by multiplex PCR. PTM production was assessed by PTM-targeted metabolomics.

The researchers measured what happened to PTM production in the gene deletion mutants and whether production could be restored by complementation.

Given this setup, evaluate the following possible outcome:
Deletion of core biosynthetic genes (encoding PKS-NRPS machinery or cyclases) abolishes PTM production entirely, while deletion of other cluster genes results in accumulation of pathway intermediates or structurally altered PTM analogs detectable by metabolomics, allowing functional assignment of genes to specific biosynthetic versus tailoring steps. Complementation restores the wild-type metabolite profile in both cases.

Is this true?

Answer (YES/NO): NO